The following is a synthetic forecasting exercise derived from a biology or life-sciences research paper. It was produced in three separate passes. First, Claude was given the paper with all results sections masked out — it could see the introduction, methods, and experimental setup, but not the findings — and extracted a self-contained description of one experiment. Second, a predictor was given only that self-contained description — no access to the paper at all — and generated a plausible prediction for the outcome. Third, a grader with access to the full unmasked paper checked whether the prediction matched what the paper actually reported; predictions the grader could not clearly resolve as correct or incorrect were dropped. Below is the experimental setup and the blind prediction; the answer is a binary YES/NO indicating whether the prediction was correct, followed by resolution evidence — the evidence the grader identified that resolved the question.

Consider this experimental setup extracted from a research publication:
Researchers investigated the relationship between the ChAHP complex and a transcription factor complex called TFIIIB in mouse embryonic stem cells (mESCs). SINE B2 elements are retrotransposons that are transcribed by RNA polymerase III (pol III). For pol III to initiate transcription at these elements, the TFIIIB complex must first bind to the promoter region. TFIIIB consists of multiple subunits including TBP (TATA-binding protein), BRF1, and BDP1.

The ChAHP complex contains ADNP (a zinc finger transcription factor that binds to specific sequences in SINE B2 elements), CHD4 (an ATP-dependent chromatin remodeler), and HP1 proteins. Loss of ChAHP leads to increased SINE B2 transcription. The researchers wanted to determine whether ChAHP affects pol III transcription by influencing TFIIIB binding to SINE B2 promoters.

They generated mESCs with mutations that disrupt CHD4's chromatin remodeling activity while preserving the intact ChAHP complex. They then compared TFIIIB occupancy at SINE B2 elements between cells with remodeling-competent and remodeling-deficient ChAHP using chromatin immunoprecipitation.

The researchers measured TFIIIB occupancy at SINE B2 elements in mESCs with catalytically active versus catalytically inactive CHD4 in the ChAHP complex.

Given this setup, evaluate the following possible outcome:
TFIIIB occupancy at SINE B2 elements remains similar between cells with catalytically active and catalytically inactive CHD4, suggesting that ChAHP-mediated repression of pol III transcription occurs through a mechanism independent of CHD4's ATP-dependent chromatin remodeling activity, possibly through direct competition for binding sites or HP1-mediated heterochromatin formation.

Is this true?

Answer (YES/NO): NO